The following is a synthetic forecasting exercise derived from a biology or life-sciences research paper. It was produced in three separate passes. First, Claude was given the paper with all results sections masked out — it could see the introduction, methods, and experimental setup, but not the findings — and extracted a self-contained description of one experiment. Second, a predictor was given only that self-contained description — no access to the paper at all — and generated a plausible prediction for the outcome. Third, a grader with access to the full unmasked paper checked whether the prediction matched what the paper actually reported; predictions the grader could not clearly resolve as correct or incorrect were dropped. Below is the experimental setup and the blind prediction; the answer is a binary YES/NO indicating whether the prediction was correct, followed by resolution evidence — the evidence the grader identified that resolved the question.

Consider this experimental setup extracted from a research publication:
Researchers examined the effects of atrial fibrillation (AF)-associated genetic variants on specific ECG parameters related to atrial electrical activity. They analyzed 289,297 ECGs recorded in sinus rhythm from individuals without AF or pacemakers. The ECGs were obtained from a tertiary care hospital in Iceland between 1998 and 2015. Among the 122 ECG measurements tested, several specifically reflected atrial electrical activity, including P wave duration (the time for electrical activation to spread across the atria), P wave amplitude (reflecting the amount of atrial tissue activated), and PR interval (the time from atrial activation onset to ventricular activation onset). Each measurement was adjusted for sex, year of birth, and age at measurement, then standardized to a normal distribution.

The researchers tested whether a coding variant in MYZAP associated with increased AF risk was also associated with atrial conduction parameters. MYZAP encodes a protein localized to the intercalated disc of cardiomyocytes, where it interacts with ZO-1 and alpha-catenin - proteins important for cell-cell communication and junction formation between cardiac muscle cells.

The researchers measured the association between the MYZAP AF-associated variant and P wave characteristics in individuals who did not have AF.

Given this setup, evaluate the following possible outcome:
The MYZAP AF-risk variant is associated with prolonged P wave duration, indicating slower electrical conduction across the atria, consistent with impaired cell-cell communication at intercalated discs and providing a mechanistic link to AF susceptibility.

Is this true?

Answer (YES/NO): NO